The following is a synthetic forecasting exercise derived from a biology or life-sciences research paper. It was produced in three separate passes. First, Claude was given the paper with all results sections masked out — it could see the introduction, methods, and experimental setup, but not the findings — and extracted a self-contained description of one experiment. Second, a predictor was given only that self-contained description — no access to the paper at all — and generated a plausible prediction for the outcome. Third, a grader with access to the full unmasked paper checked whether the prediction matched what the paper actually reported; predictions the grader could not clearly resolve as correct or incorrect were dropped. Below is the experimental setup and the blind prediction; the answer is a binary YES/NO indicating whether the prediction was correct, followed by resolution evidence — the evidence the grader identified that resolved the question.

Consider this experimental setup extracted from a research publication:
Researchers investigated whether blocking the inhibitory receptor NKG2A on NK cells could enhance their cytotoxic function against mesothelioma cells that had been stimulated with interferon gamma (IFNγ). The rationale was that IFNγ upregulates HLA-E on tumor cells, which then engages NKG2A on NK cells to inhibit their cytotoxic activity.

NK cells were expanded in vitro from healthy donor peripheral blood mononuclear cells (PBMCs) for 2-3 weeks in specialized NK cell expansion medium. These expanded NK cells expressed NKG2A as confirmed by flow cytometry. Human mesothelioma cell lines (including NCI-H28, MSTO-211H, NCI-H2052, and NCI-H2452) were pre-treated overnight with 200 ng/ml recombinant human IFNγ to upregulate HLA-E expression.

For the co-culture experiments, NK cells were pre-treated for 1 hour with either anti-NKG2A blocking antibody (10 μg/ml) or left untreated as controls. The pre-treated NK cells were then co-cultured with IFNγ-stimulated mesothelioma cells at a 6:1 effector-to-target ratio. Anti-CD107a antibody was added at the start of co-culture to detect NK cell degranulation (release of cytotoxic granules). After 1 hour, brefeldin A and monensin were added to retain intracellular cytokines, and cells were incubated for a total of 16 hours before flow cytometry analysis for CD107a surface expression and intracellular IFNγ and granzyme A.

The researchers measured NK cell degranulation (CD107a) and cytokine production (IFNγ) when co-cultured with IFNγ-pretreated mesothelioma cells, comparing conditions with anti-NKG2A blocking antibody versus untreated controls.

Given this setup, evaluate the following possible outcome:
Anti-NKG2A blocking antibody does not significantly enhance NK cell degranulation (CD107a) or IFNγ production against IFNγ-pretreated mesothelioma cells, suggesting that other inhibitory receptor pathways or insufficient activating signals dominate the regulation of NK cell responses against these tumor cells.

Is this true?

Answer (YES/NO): NO